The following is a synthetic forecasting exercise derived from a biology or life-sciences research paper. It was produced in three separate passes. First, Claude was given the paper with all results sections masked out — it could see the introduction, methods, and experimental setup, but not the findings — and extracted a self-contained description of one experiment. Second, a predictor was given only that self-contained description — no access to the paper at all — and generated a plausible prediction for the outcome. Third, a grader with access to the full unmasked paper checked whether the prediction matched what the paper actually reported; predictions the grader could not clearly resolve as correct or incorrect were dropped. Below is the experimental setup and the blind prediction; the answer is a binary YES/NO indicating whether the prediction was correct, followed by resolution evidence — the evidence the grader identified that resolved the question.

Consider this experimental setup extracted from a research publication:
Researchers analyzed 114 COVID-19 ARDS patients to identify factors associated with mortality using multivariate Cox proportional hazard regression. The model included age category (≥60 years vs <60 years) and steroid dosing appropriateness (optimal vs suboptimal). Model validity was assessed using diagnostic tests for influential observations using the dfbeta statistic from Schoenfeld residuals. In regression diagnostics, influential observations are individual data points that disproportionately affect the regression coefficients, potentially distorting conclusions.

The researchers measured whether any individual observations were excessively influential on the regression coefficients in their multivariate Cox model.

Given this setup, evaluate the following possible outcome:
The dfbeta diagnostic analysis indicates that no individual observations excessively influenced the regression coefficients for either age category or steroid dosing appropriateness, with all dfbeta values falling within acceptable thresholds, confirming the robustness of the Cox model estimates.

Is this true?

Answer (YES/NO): NO